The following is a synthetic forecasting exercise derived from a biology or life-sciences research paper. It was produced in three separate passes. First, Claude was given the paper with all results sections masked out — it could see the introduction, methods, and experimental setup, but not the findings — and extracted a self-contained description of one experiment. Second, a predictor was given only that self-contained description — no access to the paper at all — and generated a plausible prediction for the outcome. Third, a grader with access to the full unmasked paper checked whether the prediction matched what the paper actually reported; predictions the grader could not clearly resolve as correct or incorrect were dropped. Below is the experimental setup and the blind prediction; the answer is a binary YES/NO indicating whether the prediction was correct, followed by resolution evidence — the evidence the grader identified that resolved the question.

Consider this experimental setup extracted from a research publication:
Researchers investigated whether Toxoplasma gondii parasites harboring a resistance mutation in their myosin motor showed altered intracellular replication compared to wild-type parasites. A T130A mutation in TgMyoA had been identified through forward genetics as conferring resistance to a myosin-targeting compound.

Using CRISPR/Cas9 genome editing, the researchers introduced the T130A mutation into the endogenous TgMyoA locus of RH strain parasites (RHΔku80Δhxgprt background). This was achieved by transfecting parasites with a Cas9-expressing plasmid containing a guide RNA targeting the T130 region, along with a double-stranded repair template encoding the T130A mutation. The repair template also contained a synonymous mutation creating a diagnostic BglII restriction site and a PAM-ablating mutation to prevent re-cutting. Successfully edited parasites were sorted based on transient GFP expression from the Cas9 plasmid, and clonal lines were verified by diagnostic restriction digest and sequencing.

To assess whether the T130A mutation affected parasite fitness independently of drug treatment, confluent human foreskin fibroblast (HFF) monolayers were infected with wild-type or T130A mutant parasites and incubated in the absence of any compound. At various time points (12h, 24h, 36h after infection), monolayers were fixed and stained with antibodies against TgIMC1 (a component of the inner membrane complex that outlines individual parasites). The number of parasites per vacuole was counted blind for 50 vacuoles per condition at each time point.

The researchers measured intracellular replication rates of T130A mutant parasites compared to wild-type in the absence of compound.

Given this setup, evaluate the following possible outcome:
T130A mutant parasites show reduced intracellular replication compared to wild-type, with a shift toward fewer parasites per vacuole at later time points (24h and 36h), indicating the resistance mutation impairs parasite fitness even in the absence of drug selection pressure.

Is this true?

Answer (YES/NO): NO